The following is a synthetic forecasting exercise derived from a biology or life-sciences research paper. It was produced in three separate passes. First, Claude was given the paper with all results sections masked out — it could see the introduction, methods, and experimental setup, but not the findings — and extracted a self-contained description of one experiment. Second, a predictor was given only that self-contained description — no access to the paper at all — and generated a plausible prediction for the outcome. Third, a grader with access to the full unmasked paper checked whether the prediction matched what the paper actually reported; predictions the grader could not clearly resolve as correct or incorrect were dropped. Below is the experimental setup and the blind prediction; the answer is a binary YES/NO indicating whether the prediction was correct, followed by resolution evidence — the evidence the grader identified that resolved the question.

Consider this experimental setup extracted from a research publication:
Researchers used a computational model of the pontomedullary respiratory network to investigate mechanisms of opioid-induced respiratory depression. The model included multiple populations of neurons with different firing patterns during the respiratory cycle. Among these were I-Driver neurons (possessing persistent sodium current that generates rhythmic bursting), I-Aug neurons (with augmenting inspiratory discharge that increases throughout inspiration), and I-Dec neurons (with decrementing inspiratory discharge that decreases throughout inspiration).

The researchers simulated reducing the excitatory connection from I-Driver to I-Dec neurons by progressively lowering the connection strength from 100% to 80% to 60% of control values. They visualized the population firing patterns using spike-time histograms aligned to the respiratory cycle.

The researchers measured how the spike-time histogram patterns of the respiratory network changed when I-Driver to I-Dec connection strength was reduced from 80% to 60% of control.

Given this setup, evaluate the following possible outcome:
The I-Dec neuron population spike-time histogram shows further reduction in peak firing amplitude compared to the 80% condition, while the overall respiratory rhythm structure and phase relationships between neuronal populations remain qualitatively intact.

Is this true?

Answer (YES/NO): NO